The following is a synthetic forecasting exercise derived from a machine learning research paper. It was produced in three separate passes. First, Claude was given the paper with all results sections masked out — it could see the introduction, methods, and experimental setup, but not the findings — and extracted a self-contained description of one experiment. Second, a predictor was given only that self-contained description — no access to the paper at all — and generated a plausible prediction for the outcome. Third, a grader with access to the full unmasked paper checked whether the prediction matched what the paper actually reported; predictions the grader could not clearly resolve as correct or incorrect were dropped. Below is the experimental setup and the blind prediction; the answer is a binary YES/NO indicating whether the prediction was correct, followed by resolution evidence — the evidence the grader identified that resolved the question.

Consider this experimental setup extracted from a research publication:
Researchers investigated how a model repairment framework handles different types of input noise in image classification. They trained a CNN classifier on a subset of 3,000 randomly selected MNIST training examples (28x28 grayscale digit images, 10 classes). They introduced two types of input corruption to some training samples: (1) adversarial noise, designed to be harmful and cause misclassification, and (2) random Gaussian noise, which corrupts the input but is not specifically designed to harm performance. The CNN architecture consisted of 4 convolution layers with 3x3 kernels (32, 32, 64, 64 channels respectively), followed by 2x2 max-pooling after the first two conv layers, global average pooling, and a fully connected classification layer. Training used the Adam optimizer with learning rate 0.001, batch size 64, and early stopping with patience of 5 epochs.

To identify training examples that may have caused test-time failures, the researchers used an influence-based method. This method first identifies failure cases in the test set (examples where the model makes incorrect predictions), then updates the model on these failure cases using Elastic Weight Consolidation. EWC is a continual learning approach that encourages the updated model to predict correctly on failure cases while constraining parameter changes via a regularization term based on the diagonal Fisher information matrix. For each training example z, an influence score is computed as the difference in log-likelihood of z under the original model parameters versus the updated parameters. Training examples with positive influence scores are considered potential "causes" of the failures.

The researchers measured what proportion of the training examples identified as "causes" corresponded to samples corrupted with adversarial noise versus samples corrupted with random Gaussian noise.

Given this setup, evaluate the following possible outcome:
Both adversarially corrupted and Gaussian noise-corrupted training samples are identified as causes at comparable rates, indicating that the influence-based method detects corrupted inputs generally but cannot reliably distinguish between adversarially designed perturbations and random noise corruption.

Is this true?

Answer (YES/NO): NO